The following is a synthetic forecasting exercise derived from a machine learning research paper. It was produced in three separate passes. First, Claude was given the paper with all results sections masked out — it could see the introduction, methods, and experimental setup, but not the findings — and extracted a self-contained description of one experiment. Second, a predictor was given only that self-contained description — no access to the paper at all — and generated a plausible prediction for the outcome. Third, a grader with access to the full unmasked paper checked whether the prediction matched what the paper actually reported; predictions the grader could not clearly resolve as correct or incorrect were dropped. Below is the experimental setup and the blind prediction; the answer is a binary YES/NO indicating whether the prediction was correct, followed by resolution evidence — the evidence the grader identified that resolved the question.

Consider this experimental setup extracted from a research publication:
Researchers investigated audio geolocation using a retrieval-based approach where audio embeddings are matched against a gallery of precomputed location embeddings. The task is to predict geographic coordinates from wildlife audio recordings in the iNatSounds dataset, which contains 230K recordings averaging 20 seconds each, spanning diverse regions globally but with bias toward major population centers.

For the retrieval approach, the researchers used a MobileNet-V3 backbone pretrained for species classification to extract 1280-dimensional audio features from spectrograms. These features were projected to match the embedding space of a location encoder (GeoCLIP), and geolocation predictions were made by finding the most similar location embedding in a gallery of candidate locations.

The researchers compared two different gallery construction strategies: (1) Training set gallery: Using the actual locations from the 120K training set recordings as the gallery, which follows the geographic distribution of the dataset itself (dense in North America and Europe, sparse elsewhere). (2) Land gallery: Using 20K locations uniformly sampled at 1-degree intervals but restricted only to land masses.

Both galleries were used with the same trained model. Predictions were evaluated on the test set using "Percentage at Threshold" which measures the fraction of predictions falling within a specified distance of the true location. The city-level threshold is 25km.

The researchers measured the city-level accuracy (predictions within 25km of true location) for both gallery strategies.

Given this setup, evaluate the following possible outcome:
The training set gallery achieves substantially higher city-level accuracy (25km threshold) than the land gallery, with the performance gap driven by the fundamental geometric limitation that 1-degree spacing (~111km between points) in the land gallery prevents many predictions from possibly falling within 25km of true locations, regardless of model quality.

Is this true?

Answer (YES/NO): NO